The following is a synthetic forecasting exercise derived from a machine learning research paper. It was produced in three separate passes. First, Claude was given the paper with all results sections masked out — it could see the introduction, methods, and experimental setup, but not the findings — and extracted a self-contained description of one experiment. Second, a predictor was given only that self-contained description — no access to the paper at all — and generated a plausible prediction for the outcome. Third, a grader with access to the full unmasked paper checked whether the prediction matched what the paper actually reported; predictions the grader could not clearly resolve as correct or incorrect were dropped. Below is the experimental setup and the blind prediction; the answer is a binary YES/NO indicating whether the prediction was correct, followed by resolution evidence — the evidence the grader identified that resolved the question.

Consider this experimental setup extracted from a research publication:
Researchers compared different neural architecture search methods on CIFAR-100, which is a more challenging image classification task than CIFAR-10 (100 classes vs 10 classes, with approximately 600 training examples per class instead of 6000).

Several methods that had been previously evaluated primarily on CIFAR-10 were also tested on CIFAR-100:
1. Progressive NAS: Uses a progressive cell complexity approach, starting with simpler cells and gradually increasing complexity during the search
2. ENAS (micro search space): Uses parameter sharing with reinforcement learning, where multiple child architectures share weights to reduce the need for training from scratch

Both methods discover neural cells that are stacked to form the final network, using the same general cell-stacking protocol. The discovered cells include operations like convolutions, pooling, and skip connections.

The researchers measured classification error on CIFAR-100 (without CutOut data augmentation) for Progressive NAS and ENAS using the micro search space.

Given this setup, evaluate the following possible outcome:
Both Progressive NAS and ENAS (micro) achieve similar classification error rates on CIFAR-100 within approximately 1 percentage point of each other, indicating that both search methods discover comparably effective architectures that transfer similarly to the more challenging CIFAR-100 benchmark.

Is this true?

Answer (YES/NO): YES